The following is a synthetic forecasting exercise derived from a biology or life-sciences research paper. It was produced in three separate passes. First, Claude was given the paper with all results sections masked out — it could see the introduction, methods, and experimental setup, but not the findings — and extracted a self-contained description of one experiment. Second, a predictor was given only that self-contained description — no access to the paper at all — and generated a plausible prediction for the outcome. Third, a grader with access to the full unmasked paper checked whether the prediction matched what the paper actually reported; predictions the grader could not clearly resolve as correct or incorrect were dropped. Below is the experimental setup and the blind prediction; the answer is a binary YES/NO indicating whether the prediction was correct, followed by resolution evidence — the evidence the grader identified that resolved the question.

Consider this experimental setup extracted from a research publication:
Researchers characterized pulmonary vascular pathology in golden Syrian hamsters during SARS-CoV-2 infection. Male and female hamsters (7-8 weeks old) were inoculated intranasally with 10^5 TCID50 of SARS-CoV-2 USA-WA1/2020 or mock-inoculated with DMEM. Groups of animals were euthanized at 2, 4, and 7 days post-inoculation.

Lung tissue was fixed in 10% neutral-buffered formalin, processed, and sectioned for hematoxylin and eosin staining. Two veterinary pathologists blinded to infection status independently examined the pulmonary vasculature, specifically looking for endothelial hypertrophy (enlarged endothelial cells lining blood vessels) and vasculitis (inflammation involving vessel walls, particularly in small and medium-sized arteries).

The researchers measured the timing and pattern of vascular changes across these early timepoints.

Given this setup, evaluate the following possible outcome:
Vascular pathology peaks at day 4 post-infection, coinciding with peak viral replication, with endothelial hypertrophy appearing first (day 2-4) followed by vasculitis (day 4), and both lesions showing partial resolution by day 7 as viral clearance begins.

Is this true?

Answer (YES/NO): NO